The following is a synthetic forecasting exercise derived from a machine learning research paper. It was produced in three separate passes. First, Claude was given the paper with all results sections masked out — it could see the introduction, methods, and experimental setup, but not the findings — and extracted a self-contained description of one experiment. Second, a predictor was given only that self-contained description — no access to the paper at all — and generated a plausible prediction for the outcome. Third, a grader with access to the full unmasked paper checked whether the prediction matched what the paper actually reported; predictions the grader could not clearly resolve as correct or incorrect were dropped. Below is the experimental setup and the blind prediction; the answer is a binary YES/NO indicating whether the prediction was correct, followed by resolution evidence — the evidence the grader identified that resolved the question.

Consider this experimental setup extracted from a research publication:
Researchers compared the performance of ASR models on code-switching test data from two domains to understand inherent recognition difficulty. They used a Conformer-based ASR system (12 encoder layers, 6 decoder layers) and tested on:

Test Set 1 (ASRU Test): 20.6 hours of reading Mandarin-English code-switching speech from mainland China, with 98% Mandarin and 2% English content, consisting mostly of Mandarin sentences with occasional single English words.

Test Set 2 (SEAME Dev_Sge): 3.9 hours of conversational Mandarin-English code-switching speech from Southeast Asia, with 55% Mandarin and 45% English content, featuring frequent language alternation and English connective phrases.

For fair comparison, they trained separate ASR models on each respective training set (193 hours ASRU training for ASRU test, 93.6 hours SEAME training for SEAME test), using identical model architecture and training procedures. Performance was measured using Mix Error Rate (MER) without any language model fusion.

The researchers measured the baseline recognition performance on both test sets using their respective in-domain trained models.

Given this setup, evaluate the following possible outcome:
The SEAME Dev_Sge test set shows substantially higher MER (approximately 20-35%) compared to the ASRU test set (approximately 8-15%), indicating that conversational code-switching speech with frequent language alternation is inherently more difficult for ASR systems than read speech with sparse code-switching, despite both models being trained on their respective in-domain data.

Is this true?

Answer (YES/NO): YES